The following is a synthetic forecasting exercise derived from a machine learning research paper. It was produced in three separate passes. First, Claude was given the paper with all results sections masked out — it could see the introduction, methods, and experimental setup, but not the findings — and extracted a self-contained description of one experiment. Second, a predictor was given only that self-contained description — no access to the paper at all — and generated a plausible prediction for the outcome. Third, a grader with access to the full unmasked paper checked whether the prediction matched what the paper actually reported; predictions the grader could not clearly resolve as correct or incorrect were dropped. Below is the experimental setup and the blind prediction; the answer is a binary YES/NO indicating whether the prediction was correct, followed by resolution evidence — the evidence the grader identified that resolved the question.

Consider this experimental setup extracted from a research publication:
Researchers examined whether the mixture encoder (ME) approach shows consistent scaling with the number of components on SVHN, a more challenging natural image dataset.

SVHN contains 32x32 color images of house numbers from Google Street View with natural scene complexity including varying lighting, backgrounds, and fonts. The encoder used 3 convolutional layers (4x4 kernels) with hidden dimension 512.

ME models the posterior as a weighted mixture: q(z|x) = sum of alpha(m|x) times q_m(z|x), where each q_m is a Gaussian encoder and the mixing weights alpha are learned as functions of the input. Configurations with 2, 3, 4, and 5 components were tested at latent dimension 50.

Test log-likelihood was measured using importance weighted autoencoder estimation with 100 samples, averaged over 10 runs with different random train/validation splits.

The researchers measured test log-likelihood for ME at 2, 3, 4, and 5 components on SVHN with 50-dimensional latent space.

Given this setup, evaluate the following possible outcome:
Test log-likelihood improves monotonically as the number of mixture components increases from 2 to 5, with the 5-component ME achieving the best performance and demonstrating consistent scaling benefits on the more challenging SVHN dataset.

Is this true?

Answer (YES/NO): NO